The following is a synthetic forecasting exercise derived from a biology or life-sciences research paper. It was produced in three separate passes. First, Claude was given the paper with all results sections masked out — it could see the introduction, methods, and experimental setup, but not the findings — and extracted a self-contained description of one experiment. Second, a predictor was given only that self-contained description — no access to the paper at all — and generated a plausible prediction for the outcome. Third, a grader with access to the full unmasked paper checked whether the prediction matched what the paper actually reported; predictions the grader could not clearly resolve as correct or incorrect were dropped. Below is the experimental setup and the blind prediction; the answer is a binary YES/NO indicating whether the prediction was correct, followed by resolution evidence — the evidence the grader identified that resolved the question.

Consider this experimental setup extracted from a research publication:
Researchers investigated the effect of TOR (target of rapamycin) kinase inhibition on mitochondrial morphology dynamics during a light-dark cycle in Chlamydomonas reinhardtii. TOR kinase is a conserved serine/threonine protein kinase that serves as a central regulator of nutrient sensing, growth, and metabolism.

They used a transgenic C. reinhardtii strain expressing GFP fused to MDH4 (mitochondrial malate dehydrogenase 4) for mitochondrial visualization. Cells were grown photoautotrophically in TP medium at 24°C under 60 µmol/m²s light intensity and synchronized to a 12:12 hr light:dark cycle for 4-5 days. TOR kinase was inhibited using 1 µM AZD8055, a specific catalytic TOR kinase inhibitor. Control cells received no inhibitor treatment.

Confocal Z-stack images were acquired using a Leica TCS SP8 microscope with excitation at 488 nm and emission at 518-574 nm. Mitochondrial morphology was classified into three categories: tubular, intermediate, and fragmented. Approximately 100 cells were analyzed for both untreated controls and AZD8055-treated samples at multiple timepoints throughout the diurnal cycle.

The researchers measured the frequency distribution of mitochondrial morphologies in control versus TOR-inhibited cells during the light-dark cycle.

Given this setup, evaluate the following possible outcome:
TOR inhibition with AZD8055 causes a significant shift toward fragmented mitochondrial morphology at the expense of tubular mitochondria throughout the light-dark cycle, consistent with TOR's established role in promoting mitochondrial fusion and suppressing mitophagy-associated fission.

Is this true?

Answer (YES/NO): NO